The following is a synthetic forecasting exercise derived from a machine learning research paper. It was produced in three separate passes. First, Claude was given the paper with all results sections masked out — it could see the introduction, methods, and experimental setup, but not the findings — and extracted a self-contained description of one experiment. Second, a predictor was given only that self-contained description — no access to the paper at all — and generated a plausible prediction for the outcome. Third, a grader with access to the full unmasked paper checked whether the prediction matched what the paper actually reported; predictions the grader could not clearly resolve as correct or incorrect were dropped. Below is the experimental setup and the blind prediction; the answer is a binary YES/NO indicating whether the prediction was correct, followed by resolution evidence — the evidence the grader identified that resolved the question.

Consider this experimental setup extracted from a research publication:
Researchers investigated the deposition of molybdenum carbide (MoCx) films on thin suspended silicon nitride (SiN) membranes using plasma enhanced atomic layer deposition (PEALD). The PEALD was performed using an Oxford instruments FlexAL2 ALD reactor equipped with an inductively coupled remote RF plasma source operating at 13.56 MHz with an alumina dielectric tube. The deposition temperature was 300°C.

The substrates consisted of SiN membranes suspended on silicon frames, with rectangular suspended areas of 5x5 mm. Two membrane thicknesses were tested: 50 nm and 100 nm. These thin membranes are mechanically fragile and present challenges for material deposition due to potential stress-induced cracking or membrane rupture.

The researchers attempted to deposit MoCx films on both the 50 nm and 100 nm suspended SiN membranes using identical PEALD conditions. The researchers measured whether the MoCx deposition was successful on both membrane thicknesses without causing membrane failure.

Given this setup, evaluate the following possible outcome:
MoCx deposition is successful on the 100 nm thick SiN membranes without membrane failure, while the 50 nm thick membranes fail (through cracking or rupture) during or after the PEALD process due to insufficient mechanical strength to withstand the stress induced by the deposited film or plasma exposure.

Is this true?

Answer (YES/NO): NO